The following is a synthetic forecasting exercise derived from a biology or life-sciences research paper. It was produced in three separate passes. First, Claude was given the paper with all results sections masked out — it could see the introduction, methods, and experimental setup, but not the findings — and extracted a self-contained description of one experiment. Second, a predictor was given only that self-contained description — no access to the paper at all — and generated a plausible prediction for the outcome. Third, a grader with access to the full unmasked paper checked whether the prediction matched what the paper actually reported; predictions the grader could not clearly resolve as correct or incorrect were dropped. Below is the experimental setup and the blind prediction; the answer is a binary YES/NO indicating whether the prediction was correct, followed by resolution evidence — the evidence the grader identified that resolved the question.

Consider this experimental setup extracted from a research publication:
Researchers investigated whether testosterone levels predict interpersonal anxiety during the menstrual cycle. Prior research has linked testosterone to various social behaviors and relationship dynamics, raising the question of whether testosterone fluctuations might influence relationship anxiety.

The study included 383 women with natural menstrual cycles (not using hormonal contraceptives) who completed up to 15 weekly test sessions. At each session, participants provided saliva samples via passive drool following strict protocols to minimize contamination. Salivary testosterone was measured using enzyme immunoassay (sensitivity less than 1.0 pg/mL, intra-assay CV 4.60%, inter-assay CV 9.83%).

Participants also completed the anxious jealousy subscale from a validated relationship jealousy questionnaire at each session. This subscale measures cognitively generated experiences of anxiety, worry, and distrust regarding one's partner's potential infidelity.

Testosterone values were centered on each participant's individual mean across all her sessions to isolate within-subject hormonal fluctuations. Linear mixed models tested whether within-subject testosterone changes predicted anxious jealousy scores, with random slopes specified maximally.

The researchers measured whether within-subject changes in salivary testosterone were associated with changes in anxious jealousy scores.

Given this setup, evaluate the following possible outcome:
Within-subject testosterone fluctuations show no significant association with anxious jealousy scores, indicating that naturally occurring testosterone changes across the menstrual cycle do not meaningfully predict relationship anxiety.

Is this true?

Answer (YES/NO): YES